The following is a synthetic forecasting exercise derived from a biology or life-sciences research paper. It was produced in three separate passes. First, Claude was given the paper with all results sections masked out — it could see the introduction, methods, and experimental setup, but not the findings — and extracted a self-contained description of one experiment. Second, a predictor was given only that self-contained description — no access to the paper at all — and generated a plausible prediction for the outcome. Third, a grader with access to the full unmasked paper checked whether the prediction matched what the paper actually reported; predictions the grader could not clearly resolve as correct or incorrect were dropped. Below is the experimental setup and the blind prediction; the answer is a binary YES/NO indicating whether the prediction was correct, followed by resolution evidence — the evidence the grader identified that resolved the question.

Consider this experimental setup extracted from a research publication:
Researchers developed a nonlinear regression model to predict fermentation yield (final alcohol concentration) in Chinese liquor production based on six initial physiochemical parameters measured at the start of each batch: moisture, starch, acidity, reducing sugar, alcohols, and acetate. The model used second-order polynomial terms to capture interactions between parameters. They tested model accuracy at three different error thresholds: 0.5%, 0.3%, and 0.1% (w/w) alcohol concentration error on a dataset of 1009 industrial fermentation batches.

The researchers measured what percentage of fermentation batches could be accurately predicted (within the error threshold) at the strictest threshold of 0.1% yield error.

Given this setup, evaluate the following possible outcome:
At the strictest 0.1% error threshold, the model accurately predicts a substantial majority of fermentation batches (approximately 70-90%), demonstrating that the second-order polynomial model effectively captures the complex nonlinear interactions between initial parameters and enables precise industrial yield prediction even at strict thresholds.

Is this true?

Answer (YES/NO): NO